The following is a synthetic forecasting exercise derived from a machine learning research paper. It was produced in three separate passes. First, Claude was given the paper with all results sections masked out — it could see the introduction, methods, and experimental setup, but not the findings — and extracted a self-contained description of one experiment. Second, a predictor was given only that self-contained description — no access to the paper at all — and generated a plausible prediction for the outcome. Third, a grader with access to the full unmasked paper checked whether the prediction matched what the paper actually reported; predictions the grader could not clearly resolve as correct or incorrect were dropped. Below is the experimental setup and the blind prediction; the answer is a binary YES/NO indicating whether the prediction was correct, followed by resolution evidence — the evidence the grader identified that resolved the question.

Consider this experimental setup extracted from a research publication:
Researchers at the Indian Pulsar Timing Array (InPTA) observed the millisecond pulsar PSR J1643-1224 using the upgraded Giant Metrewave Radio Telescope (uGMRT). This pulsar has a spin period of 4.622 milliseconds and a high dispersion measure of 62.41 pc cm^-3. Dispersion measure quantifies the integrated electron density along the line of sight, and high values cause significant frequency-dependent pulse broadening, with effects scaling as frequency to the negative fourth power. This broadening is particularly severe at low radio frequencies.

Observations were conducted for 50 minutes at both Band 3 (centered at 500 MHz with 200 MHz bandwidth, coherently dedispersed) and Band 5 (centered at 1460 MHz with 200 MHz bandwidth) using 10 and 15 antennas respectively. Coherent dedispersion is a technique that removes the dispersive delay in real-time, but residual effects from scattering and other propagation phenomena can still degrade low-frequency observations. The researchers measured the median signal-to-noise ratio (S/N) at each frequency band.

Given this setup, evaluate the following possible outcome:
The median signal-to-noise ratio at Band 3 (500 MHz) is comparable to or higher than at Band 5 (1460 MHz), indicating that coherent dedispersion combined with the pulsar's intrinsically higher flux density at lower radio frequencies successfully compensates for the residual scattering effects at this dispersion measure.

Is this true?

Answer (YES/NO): YES